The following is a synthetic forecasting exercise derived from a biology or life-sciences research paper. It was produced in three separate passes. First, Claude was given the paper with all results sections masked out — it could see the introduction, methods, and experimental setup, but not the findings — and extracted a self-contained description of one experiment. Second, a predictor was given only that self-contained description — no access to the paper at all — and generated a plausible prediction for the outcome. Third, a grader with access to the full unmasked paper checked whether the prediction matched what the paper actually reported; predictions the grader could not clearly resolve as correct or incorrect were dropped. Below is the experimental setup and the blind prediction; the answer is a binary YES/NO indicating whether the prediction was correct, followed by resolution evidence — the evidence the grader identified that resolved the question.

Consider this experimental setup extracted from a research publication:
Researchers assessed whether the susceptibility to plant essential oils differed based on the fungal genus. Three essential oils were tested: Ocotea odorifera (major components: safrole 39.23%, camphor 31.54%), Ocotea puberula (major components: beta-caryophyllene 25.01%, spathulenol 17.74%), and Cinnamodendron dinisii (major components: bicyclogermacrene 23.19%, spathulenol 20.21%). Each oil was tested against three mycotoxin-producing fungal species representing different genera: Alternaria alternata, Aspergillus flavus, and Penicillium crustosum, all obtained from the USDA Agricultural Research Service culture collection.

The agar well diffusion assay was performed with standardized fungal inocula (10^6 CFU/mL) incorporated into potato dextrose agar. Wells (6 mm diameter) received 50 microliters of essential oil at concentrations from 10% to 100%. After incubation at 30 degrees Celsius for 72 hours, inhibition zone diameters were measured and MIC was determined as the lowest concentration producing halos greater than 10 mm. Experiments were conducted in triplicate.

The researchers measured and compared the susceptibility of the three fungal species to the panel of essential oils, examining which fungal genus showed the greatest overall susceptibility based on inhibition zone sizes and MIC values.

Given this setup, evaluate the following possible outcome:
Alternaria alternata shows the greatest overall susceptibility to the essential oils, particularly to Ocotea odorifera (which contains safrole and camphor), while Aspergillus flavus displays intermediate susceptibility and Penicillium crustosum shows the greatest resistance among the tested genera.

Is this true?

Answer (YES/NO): NO